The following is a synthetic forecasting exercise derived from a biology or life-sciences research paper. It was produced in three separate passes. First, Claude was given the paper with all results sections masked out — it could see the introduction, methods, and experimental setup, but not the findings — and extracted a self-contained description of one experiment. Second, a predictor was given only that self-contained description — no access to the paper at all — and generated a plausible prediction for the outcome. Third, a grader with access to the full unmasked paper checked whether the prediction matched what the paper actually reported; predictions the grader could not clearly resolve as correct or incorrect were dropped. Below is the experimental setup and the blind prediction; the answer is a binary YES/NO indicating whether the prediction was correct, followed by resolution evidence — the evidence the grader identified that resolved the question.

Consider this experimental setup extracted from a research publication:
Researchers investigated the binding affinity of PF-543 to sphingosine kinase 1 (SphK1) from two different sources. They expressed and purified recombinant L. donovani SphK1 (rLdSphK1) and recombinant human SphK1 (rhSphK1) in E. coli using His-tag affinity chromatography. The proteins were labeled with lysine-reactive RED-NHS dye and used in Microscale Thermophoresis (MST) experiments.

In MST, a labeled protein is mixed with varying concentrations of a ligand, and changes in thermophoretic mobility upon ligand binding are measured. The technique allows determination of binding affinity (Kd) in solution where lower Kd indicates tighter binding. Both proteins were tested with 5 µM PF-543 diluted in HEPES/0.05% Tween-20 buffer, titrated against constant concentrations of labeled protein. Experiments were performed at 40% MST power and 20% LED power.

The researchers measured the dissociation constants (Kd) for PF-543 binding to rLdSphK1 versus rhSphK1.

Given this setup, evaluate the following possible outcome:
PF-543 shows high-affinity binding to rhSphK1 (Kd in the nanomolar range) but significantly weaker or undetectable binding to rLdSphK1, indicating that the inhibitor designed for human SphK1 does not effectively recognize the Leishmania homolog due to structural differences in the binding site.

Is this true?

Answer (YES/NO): NO